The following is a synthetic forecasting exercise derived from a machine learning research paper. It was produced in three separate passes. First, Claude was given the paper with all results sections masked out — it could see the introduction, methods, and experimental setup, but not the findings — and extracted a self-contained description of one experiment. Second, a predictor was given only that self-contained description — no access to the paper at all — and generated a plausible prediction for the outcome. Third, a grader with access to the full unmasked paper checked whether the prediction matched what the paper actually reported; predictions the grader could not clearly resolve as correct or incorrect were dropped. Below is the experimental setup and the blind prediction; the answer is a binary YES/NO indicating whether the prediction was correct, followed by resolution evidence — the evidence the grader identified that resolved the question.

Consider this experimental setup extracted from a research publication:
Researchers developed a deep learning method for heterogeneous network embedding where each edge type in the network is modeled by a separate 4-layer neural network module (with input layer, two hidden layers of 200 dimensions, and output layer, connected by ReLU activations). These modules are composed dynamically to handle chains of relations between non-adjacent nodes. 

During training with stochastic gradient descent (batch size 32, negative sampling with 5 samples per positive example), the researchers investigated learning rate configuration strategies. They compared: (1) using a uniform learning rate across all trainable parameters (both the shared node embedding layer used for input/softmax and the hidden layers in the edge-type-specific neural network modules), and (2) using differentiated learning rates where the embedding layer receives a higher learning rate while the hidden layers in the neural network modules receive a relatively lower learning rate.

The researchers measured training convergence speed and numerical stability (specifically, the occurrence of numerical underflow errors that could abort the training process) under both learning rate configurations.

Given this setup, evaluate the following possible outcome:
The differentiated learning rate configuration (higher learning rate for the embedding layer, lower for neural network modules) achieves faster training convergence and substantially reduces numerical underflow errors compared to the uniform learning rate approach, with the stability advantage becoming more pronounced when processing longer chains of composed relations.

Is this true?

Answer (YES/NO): NO